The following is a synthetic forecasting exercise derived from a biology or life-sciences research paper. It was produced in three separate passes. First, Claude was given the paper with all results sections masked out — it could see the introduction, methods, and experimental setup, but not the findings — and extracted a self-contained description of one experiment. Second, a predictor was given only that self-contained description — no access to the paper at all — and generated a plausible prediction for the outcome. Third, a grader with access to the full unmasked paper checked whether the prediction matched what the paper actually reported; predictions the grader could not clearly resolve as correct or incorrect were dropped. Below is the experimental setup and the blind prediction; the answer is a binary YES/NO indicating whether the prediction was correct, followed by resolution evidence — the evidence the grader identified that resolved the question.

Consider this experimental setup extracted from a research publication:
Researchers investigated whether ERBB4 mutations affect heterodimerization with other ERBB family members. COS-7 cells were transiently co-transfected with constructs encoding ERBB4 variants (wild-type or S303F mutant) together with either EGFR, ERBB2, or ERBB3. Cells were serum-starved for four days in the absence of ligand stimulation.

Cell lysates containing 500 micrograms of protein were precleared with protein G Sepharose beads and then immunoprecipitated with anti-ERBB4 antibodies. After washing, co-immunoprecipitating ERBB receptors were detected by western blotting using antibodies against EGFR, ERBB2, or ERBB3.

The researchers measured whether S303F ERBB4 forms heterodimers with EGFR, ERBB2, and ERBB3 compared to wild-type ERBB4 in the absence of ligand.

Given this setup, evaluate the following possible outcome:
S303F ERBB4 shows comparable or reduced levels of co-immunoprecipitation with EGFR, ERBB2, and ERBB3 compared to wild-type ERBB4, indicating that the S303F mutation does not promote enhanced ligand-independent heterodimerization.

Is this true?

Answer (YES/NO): NO